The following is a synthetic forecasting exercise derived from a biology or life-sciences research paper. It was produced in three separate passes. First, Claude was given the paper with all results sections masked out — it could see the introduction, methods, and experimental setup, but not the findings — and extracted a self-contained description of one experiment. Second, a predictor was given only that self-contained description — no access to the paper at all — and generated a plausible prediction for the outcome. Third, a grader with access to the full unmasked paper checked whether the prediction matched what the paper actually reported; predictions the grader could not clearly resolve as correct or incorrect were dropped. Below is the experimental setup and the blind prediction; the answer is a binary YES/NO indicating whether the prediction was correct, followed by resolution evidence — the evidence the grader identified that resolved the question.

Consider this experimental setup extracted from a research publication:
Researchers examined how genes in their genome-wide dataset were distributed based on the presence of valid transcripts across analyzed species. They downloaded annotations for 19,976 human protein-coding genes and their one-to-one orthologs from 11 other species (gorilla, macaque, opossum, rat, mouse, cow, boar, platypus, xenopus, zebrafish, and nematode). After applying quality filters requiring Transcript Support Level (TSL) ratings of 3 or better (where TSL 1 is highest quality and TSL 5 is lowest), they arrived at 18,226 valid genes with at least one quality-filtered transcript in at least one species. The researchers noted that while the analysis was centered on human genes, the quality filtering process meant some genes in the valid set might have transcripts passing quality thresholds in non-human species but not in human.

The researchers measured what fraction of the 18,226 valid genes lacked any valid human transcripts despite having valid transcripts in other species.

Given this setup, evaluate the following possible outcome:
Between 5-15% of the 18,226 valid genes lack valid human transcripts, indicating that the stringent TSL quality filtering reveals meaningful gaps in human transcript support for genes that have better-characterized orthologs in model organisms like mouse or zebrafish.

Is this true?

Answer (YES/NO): NO